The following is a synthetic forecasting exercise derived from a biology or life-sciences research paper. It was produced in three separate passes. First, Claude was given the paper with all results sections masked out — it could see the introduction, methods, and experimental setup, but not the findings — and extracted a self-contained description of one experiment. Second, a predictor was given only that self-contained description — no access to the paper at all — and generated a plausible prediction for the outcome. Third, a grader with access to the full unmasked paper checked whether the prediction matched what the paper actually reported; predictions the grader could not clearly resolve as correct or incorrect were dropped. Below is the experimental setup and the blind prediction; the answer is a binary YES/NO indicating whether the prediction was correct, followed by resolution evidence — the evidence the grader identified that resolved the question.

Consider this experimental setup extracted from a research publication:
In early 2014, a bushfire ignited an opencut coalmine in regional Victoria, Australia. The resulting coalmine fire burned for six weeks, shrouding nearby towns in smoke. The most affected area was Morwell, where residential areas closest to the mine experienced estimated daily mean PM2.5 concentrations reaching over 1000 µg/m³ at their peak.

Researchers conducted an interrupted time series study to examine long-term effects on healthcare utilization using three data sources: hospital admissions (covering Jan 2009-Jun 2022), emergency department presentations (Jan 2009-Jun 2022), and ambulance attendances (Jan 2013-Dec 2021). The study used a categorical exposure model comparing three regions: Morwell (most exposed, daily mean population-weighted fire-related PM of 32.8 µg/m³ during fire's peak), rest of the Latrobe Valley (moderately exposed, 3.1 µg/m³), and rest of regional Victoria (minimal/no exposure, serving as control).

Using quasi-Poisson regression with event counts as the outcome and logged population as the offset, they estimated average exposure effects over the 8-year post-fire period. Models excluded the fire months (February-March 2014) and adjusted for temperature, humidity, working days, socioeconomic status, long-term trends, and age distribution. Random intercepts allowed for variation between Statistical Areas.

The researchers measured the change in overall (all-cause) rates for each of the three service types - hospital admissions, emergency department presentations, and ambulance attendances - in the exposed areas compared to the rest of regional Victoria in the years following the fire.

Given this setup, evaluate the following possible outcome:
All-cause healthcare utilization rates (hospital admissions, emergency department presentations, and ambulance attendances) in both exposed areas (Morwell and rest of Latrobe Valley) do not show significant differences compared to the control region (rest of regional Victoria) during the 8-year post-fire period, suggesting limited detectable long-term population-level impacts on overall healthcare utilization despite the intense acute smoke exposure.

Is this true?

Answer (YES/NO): NO